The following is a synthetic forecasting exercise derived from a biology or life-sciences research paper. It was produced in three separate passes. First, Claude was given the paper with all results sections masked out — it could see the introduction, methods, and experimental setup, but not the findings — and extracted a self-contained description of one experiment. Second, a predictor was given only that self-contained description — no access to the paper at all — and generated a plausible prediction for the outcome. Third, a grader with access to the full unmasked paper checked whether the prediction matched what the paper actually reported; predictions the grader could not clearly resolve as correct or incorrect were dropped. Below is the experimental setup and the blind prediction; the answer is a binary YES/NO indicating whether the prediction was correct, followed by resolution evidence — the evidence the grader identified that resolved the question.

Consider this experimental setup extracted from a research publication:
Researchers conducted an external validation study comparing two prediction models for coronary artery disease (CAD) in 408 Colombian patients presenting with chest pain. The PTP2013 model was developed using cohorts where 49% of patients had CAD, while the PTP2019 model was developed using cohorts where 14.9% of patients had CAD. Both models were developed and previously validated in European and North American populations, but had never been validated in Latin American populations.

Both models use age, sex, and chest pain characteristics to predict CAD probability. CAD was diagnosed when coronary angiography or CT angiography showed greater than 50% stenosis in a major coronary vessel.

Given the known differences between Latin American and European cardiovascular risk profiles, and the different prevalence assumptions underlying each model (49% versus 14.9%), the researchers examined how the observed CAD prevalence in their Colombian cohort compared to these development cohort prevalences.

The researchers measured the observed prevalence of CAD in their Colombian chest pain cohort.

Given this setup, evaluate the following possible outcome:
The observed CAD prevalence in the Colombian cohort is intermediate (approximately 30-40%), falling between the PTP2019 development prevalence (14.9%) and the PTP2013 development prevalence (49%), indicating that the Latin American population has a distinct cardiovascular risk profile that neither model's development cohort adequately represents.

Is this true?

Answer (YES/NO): NO